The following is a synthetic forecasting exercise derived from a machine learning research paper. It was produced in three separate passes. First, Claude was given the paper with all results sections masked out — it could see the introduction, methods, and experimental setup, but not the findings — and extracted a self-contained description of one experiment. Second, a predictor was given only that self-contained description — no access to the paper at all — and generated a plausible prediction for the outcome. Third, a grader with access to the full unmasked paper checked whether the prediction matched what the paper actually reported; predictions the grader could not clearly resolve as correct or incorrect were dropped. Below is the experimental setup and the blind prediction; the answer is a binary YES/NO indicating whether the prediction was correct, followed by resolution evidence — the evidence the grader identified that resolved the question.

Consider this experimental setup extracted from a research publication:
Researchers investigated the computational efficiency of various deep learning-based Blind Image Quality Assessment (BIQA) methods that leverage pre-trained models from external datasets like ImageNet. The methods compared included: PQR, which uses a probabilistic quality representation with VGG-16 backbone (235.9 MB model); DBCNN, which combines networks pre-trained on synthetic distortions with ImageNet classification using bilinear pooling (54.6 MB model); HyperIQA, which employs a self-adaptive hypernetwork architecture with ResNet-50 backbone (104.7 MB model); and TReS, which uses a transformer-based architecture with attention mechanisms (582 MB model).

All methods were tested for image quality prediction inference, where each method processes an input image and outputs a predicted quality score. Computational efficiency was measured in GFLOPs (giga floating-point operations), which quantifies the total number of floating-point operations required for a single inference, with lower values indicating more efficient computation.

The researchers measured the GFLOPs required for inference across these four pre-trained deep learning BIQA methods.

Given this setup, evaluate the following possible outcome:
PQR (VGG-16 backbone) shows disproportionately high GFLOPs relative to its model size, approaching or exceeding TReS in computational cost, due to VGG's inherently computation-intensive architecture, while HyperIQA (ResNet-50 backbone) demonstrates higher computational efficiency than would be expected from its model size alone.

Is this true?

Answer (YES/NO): NO